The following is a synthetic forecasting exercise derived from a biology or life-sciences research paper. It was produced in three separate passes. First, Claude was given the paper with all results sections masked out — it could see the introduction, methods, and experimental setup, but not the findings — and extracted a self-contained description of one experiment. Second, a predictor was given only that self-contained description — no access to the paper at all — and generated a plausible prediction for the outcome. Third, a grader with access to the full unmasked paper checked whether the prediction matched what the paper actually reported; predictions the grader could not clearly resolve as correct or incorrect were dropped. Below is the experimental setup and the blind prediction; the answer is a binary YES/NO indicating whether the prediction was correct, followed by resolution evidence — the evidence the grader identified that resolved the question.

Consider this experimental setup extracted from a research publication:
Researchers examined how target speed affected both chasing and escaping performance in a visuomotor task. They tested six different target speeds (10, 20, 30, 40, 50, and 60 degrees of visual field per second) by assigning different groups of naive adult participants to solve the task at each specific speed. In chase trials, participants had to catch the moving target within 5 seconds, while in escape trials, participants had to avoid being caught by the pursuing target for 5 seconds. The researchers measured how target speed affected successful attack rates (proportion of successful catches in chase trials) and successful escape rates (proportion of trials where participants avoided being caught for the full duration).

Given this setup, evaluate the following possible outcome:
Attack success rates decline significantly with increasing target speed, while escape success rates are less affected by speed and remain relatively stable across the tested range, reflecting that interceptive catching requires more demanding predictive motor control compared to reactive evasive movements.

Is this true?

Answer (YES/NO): NO